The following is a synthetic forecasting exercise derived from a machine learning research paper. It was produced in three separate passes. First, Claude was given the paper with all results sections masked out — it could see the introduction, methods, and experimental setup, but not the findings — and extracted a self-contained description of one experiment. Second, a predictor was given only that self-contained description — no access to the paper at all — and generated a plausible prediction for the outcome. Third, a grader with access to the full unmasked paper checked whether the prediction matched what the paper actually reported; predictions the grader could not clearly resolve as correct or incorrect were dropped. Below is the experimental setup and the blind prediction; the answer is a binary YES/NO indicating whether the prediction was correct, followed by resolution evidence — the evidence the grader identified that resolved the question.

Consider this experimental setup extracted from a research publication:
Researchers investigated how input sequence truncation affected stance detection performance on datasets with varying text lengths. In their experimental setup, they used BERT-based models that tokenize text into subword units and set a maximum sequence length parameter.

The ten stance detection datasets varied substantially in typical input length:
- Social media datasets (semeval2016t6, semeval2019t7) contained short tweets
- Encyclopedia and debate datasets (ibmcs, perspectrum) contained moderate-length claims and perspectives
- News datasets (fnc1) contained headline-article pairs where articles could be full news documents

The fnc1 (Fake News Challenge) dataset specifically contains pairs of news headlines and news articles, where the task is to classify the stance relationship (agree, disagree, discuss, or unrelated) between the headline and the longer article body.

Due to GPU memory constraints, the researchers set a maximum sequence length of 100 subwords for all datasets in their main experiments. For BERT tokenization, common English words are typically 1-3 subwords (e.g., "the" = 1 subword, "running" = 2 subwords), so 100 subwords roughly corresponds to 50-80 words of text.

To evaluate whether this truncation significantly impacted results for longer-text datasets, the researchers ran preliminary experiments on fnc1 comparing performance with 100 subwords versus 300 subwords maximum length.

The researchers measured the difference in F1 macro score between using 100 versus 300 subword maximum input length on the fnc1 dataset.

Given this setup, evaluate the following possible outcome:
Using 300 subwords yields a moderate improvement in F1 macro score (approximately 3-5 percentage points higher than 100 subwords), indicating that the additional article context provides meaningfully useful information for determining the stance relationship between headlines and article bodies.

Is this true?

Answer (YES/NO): NO